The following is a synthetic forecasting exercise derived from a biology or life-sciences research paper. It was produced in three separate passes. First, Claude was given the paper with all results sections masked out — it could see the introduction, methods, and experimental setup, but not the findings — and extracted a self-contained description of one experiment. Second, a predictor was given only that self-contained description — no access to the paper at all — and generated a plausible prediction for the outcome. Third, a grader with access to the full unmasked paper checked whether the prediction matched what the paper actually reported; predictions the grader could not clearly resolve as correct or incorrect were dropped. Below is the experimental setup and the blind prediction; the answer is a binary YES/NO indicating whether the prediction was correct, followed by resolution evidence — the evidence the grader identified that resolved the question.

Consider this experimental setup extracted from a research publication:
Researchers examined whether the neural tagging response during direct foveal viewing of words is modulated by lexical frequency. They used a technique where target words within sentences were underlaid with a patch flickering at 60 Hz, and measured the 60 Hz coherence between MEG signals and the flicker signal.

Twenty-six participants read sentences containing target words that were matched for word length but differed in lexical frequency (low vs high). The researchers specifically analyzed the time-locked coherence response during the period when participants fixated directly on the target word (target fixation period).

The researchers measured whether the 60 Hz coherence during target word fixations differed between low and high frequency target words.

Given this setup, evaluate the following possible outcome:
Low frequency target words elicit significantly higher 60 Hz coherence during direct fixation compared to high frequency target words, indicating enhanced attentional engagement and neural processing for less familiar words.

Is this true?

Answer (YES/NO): NO